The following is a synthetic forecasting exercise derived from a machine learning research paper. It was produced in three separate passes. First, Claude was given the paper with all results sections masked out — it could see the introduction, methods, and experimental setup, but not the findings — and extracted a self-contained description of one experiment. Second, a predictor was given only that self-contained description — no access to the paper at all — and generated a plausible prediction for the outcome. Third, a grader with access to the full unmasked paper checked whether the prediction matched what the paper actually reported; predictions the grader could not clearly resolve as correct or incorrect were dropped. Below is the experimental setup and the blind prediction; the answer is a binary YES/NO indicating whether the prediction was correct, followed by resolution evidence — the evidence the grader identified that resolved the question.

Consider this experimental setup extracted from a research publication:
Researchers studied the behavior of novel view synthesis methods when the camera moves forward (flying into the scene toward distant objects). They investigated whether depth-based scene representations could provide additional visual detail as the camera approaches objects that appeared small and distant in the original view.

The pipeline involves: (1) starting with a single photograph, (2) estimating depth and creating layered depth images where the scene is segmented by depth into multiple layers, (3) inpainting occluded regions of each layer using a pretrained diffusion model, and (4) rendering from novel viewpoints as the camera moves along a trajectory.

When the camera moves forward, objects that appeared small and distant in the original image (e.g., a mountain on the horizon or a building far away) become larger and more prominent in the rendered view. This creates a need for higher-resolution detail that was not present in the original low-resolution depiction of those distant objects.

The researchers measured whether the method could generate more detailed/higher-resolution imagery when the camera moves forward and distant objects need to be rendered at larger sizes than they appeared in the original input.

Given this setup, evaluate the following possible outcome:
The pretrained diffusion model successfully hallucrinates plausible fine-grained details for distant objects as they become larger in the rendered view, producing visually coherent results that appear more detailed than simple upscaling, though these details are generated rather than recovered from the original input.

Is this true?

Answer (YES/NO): NO